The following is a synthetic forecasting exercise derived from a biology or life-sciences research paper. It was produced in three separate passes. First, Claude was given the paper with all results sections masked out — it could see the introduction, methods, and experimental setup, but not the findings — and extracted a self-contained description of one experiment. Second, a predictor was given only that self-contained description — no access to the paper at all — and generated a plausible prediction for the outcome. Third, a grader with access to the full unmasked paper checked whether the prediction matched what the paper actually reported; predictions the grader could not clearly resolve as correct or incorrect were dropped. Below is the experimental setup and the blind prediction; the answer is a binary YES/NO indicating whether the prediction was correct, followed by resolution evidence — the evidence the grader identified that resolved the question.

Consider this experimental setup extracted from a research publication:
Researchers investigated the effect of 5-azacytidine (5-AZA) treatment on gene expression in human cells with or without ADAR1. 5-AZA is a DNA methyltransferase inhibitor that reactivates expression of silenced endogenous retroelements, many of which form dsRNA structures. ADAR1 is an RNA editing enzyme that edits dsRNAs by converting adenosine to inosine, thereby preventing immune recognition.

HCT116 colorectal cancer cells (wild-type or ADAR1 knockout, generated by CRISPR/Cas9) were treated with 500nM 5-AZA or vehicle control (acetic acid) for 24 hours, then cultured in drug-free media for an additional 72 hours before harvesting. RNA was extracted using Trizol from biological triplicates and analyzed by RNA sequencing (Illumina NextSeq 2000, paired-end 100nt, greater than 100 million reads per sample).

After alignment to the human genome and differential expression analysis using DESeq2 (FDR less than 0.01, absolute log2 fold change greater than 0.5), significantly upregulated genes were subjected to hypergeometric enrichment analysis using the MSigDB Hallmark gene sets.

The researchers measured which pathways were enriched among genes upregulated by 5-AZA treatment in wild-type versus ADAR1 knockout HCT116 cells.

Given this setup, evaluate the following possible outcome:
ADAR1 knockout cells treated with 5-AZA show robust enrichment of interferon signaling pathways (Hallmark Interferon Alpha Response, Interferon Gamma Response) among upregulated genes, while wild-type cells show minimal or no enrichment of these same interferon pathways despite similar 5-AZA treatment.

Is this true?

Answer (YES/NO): NO